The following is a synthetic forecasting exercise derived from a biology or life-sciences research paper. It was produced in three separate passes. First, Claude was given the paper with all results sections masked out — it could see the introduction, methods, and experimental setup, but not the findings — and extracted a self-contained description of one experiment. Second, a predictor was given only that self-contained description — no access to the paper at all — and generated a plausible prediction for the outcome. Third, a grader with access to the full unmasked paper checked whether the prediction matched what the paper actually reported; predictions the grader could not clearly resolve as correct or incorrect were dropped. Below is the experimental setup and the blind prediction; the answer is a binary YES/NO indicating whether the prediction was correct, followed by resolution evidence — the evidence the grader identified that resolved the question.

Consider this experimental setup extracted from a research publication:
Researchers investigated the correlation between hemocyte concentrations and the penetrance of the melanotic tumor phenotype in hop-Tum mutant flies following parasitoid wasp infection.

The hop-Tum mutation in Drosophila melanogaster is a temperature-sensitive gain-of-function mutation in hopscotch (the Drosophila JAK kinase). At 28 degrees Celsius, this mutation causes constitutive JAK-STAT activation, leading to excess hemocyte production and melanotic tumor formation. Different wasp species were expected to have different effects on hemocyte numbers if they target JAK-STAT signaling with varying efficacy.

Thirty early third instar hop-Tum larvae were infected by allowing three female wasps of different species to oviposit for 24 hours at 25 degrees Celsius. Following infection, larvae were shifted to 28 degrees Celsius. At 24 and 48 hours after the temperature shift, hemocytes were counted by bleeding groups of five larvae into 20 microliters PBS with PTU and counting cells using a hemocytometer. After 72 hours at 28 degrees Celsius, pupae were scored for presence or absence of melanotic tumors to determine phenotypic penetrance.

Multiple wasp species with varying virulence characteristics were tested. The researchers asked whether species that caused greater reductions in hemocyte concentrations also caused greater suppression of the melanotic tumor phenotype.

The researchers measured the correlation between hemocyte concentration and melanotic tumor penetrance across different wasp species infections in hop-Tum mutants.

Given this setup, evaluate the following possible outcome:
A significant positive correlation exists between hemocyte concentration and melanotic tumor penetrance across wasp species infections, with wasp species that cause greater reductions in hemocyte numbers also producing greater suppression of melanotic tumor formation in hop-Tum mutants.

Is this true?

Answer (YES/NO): NO